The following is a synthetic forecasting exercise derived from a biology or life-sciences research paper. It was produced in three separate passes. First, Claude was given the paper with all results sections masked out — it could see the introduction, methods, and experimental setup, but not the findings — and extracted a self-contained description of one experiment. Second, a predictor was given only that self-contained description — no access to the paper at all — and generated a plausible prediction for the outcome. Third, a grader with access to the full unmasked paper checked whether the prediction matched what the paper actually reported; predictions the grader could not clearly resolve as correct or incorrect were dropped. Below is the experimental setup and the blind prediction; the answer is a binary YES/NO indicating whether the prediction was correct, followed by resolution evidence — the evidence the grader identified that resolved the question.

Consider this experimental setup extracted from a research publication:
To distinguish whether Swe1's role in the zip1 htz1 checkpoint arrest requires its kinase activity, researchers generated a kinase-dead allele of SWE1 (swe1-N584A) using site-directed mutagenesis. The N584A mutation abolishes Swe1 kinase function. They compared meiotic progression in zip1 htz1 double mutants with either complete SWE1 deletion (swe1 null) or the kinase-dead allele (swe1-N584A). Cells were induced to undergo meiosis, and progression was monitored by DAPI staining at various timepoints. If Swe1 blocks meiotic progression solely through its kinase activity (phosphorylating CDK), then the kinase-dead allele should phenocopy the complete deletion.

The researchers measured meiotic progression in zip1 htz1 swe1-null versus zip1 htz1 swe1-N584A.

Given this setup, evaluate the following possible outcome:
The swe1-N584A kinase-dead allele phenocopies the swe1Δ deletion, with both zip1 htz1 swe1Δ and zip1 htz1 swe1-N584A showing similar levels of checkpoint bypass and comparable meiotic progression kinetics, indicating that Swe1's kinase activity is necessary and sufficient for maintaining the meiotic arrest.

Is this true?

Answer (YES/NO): YES